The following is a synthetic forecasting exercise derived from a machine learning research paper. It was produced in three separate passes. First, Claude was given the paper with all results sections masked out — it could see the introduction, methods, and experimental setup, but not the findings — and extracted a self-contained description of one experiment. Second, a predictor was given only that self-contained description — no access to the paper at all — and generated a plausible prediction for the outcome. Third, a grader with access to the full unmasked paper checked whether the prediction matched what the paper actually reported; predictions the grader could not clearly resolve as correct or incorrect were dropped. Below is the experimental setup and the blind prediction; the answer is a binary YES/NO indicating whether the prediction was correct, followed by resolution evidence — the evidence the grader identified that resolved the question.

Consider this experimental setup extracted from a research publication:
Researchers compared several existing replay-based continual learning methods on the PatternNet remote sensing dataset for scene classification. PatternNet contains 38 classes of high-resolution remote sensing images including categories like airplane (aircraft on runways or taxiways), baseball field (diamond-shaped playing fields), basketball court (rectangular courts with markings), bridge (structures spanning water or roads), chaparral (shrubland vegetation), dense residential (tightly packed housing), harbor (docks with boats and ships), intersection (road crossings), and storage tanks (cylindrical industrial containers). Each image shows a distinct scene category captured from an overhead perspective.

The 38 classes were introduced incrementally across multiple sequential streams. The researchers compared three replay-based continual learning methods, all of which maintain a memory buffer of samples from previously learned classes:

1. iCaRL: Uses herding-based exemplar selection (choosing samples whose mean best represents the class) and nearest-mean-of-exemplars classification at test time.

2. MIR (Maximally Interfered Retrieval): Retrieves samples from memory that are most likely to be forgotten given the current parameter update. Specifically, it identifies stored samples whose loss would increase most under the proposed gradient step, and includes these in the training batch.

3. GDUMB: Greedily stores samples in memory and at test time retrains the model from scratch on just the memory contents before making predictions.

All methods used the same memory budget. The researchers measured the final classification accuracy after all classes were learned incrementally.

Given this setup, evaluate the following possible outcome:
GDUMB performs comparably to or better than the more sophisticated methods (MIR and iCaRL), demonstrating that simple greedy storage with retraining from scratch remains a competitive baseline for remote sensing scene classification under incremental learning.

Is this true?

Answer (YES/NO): NO